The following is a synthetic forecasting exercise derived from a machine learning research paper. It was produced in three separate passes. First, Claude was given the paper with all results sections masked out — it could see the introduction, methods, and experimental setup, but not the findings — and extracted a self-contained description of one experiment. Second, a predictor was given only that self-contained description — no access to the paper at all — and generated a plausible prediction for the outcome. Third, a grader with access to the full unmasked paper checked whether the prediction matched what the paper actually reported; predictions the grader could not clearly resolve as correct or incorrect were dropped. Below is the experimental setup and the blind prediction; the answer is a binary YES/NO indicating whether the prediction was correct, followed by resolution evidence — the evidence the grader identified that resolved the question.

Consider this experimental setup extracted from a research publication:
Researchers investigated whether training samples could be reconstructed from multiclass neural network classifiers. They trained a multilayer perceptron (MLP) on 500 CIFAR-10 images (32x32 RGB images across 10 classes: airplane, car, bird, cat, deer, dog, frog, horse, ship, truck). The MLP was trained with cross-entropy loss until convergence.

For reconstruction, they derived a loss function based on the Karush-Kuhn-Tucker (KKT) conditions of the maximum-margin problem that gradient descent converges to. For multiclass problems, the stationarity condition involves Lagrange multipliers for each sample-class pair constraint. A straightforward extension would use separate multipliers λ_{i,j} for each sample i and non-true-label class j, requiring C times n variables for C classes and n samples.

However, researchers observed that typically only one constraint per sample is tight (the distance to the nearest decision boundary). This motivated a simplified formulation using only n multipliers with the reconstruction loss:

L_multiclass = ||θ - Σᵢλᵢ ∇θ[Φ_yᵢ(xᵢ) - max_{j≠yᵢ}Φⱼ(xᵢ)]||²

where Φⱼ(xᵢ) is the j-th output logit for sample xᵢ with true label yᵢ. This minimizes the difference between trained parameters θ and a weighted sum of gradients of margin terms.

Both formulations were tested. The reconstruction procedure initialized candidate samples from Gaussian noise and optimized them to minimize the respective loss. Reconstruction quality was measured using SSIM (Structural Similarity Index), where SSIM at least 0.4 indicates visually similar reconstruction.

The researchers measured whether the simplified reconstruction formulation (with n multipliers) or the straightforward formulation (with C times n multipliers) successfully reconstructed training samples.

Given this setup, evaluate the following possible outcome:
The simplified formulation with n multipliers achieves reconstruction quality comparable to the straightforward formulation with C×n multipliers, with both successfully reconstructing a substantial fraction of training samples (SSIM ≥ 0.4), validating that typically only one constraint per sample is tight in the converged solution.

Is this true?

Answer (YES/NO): NO